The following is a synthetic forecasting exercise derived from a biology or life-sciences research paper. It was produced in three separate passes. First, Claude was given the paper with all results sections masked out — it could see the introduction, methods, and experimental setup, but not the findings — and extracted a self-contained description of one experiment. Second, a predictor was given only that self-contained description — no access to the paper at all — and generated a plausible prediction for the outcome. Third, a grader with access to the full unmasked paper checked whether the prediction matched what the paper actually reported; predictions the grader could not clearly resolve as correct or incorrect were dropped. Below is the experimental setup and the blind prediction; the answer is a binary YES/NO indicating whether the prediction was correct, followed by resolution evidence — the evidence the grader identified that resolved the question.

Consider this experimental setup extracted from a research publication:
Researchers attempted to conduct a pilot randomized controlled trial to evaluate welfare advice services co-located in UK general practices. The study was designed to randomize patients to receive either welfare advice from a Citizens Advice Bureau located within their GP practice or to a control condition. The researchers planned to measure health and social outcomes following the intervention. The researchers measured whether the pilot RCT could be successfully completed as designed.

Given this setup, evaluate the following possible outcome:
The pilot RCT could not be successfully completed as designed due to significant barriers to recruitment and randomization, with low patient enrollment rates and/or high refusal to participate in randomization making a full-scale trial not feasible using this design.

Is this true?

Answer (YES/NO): YES